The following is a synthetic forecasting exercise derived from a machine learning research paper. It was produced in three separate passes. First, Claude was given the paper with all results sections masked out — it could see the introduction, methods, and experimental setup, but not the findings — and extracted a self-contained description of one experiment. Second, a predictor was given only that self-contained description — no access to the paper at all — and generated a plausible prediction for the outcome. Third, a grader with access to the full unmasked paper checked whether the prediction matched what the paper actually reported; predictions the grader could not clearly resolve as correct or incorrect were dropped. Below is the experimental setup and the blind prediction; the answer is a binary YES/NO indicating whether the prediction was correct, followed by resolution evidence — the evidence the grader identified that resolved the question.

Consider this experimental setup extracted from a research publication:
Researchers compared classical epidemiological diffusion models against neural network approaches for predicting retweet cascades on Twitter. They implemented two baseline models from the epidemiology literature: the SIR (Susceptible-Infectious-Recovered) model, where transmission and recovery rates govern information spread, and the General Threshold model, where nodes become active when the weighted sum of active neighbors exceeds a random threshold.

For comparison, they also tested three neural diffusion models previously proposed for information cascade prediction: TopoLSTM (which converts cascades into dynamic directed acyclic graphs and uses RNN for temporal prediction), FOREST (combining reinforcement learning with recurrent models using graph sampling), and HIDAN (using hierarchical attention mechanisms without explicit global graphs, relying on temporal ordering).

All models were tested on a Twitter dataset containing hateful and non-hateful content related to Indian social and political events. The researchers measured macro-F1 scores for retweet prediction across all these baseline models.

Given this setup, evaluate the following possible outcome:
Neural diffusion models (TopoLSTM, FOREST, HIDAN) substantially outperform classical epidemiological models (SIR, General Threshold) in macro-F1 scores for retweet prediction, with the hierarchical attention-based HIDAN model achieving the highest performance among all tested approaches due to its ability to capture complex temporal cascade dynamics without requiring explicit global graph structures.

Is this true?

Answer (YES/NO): NO